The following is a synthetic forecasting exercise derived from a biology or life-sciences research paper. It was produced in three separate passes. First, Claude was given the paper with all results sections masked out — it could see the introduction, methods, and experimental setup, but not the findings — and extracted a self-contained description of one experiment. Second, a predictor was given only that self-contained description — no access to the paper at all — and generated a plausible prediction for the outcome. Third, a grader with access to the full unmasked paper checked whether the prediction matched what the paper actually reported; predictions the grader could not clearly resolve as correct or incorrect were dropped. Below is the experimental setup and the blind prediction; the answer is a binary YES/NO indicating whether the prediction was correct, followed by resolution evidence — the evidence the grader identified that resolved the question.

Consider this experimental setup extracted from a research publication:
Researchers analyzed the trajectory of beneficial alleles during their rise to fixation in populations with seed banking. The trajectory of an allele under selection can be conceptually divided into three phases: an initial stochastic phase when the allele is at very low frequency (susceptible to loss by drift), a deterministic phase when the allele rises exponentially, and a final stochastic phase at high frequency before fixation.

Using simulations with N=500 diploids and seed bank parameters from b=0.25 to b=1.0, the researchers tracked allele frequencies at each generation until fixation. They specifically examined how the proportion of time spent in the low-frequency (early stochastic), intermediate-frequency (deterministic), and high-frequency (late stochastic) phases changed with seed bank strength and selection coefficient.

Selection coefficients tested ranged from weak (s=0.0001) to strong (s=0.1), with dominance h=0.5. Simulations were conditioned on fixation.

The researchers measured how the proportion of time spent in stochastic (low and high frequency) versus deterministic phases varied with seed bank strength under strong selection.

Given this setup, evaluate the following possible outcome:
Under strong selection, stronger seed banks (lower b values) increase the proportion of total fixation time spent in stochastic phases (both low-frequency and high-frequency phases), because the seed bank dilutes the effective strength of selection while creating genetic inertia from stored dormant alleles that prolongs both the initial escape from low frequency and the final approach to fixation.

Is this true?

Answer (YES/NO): YES